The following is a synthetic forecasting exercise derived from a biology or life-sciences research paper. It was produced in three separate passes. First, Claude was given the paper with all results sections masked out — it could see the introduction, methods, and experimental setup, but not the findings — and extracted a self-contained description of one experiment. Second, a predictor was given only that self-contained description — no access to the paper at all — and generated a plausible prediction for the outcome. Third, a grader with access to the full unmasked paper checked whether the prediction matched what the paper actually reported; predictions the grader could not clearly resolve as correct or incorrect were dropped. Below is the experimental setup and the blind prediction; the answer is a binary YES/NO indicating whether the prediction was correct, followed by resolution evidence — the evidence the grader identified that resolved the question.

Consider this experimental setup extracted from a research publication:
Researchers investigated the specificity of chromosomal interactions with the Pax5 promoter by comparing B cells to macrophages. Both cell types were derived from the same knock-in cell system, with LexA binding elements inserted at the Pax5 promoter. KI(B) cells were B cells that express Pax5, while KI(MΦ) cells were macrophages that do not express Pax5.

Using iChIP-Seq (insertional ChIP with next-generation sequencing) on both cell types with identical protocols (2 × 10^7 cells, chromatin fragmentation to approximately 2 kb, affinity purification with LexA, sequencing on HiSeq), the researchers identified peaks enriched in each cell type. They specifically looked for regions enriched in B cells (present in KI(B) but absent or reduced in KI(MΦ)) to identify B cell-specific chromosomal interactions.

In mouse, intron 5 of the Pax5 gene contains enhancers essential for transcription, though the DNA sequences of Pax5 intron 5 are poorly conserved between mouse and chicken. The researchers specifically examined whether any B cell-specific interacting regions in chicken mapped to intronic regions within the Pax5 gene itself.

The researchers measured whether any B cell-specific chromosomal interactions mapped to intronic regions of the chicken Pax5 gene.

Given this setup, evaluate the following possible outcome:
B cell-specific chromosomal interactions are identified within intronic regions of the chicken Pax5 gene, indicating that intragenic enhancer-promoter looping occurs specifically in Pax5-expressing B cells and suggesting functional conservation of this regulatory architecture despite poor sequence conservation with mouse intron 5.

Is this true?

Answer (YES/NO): NO